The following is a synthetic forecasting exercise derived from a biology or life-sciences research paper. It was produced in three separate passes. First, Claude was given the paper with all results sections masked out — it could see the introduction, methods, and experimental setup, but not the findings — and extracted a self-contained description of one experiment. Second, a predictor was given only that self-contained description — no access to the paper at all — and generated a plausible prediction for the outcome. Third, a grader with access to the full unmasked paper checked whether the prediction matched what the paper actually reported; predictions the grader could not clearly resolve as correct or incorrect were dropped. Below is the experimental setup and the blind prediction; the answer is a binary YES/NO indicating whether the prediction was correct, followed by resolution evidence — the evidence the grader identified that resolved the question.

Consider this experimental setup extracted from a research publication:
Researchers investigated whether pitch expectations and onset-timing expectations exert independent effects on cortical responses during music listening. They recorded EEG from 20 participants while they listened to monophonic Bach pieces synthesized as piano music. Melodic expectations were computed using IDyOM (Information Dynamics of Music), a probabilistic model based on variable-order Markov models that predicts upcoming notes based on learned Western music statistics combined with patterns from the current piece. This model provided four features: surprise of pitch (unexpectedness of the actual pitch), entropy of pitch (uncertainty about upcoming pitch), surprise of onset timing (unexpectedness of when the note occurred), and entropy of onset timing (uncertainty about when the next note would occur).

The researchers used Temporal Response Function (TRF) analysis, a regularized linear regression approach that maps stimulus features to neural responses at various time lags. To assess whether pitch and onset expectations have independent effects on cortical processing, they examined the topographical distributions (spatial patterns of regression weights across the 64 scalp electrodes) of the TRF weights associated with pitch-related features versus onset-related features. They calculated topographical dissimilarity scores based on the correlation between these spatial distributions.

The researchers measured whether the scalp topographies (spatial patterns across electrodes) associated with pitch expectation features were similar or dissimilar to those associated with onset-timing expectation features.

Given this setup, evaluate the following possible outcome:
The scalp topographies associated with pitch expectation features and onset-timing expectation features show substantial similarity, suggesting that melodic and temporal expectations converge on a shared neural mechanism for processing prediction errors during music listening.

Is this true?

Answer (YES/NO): NO